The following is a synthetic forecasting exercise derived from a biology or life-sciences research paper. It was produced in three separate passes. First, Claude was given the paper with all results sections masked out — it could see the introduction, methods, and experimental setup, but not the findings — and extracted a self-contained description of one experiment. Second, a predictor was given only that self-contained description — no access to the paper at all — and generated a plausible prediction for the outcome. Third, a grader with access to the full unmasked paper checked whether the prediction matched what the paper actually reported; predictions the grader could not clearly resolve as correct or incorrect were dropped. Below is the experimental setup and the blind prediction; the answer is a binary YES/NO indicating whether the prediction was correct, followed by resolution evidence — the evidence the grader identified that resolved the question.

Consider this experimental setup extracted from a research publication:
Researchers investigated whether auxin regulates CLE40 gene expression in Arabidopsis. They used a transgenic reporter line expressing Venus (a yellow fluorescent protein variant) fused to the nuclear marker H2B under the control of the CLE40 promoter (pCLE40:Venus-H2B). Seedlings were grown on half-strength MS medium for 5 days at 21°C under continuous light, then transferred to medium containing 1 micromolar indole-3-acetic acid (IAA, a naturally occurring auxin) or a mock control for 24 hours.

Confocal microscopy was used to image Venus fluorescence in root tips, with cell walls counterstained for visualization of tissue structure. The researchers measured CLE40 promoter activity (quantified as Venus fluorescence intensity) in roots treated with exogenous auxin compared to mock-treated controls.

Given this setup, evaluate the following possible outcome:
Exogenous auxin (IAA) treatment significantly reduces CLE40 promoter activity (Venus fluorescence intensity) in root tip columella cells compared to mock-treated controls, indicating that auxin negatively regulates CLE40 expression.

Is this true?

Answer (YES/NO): NO